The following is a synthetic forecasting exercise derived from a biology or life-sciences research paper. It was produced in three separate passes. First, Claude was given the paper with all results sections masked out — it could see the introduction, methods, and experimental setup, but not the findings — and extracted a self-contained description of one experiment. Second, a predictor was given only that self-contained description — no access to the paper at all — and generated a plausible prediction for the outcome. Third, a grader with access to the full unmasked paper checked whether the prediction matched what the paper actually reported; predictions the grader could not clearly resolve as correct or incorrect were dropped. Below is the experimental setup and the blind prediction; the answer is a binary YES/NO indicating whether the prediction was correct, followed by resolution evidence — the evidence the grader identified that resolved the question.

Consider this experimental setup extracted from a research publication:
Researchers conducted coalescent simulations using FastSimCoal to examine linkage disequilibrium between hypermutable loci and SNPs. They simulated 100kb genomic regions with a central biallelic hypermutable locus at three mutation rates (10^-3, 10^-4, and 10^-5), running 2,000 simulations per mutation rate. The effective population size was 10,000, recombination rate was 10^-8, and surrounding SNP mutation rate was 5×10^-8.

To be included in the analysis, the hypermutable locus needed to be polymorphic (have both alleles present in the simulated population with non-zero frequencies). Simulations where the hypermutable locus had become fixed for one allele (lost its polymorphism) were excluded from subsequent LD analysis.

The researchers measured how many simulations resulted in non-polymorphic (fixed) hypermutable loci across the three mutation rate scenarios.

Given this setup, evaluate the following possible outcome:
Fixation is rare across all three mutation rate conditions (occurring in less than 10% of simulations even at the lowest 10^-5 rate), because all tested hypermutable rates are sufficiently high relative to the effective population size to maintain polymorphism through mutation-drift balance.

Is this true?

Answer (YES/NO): YES